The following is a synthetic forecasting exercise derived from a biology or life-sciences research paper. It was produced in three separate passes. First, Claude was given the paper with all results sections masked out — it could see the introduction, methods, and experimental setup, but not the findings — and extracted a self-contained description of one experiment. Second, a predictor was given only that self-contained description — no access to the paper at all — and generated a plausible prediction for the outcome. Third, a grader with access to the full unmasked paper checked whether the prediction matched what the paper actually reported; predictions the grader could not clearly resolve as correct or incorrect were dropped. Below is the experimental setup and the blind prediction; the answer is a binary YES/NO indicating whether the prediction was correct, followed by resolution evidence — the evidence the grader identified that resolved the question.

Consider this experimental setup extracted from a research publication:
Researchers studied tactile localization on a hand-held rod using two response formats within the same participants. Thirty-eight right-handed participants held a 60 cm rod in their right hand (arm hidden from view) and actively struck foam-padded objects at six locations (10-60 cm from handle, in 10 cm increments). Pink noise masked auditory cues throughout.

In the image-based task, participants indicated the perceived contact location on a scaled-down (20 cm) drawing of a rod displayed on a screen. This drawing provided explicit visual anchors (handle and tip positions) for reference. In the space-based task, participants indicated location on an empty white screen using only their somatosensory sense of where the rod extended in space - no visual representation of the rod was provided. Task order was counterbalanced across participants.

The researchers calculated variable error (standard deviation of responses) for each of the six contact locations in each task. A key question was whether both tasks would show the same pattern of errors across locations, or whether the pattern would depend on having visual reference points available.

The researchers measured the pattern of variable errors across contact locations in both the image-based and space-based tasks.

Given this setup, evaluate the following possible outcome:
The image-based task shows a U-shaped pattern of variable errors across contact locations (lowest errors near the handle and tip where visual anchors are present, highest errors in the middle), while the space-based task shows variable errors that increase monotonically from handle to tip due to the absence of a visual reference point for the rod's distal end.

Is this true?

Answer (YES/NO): NO